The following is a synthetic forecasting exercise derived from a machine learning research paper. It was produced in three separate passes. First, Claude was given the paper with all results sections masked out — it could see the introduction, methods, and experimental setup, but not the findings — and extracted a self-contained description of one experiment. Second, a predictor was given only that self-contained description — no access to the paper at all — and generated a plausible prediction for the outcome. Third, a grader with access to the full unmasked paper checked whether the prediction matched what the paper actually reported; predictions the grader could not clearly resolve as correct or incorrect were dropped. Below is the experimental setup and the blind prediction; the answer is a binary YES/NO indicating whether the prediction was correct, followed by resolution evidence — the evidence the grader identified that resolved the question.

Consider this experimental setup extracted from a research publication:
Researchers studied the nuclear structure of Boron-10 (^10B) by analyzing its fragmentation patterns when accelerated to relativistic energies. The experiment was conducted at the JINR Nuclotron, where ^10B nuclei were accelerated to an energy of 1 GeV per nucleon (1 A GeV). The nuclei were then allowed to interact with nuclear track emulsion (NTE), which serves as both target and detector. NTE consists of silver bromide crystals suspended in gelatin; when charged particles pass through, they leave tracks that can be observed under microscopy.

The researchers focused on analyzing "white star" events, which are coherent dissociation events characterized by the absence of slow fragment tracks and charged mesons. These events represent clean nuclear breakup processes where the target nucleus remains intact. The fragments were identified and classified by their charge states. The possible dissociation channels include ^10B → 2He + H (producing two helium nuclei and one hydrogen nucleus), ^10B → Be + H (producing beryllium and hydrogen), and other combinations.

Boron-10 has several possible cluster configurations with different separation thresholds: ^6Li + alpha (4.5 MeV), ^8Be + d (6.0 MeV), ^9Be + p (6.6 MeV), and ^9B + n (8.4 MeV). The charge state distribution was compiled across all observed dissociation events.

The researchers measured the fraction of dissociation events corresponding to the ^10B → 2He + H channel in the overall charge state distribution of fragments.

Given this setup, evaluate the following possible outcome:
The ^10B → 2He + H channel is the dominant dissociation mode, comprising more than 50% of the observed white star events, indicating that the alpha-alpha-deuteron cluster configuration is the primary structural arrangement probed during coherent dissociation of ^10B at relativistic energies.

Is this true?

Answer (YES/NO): NO